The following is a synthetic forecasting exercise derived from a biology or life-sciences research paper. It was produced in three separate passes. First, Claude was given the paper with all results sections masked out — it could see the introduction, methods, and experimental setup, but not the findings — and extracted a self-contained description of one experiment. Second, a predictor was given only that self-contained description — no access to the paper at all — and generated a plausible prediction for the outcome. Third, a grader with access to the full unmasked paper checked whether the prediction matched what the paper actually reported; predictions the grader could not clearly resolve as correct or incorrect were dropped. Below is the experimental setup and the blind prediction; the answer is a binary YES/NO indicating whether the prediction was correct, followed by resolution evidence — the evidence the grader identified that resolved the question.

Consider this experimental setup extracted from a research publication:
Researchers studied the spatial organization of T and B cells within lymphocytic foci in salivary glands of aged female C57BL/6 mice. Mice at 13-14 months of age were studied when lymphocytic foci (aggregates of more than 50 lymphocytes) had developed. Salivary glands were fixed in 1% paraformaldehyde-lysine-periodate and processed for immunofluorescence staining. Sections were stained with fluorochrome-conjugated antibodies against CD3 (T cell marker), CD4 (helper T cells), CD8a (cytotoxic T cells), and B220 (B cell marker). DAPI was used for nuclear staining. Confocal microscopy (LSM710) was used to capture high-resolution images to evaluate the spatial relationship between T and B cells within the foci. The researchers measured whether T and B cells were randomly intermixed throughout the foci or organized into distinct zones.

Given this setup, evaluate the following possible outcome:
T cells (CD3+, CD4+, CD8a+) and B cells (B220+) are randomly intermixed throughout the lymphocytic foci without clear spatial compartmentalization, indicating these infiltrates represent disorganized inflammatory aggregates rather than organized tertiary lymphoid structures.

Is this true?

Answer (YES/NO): NO